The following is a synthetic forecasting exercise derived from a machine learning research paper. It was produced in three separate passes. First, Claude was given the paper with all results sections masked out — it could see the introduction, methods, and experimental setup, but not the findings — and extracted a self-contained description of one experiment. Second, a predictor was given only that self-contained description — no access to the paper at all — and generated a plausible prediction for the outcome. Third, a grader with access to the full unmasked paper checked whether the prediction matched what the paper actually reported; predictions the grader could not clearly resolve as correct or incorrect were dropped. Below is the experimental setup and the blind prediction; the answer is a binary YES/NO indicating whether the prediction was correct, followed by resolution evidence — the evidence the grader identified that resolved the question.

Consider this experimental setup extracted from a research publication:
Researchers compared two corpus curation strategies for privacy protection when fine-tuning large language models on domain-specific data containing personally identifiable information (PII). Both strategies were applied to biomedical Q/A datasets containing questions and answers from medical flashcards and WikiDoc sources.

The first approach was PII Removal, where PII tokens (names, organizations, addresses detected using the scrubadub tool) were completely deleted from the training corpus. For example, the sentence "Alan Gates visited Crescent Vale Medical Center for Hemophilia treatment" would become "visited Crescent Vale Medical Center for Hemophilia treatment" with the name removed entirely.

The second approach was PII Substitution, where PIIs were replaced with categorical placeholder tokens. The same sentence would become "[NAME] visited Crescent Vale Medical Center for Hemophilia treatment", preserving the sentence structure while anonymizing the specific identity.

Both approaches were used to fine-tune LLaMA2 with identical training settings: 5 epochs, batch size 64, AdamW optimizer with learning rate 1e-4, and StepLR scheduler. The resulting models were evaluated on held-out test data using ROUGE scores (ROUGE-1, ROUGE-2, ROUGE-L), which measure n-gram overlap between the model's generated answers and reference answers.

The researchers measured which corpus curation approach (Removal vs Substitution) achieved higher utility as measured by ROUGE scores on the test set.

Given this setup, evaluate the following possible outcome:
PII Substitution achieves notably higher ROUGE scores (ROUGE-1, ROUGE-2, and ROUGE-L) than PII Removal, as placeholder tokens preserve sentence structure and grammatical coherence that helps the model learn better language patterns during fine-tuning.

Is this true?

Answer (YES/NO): NO